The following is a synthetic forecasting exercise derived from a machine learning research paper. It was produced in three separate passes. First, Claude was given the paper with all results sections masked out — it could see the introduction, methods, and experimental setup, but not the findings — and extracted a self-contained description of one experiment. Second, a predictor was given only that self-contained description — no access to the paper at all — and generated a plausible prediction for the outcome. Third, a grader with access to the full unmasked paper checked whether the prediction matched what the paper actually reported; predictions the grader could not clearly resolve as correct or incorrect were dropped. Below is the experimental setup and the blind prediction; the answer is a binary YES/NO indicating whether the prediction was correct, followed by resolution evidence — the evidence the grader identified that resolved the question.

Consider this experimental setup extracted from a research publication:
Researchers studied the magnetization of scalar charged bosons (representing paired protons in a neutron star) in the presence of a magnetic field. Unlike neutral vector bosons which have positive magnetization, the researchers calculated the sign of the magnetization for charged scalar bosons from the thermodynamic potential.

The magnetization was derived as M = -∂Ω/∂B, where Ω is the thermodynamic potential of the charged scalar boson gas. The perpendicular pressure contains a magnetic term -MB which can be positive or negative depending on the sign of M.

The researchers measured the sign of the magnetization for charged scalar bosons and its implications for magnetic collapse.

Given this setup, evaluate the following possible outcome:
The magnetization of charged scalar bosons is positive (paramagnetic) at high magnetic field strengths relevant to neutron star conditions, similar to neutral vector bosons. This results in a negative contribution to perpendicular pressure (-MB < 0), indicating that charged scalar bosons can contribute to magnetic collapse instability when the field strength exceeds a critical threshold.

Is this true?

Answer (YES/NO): NO